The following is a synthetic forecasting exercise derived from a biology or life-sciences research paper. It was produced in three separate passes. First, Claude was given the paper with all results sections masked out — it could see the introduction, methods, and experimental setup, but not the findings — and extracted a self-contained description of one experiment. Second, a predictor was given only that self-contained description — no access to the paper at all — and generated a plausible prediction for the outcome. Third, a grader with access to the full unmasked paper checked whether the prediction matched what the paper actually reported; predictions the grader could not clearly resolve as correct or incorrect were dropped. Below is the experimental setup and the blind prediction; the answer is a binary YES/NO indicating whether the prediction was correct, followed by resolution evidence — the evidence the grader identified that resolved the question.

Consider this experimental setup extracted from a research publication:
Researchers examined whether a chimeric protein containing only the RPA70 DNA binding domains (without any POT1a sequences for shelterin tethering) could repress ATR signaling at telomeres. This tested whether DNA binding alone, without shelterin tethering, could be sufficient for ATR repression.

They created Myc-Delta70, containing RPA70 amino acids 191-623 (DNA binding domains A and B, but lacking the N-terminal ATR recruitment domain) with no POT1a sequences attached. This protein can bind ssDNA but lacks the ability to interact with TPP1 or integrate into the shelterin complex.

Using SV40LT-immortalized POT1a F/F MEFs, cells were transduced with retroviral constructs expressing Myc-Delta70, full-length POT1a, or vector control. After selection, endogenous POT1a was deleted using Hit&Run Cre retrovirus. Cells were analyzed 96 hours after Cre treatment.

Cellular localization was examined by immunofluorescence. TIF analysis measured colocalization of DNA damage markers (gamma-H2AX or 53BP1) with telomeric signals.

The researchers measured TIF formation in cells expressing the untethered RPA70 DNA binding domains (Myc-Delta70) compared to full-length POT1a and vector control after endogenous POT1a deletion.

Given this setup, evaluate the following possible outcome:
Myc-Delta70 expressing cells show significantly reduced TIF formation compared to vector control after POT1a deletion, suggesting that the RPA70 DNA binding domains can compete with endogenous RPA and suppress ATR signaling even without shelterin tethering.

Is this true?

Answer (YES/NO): NO